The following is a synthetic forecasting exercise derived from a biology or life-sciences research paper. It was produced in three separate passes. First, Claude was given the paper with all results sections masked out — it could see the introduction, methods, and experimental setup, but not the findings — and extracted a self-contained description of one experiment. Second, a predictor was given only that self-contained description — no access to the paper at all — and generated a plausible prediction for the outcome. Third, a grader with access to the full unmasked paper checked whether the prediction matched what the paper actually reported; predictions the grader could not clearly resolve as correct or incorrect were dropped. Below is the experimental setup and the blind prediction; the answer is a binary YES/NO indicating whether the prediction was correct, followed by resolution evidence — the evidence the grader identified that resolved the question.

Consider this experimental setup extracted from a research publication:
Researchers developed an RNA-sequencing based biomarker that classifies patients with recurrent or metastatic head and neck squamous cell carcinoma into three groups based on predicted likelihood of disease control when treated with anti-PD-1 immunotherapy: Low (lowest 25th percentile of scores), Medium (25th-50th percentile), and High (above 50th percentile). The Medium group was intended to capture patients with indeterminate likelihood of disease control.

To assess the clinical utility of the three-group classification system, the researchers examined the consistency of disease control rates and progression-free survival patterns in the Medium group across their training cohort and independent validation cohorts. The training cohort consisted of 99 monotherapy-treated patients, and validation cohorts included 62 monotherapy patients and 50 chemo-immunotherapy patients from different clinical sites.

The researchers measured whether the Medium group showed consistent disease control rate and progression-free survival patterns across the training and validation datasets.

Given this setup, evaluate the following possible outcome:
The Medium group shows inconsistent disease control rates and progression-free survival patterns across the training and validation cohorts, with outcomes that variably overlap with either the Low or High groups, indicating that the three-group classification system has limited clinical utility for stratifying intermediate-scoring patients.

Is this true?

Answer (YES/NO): YES